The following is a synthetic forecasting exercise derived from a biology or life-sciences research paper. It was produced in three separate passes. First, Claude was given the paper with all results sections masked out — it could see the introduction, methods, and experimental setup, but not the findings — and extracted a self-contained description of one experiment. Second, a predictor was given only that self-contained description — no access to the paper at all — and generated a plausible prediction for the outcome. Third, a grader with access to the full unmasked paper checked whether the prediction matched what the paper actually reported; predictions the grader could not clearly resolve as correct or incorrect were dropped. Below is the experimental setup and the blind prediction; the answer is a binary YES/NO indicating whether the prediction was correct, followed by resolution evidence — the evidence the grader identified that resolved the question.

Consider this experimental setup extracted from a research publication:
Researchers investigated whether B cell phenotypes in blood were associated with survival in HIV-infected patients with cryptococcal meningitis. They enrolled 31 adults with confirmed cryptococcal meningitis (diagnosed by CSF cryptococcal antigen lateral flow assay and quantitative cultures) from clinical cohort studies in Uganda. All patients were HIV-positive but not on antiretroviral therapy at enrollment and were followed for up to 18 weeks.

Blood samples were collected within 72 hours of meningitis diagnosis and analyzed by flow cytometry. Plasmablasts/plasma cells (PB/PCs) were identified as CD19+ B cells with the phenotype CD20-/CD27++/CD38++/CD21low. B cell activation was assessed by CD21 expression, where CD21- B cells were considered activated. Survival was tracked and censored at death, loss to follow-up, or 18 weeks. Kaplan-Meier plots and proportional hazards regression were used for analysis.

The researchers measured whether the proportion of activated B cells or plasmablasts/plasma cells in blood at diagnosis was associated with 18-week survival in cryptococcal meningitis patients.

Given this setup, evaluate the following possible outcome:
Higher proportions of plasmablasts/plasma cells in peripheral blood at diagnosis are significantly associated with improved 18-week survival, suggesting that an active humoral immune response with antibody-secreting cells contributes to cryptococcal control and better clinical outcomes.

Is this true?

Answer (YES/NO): NO